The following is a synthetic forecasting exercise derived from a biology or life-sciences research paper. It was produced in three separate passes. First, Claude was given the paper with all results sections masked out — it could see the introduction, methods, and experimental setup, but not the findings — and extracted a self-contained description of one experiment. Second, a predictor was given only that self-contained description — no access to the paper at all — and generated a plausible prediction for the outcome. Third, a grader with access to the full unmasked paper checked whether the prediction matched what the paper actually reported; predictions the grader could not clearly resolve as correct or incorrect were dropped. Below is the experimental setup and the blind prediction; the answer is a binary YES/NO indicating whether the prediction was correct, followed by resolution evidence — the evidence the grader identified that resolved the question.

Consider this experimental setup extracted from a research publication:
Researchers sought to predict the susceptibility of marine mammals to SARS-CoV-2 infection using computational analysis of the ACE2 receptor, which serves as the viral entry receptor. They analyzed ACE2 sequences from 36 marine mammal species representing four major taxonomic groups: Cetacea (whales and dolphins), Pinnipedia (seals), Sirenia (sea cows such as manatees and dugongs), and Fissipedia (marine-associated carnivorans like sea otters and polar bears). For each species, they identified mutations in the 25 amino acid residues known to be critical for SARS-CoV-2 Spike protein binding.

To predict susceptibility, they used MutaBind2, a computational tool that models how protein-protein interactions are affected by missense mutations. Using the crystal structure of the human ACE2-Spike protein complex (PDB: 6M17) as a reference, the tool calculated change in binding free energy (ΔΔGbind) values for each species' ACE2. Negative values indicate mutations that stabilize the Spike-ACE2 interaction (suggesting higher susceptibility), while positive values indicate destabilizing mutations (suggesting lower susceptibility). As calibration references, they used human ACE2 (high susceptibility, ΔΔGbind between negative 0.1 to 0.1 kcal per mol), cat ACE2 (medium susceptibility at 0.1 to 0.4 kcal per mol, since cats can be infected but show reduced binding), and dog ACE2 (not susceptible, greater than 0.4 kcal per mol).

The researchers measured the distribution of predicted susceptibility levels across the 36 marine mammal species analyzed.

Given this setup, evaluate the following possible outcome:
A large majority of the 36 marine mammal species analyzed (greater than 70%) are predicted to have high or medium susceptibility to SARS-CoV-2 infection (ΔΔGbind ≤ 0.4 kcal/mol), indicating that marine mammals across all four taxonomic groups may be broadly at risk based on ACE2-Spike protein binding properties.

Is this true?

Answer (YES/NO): YES